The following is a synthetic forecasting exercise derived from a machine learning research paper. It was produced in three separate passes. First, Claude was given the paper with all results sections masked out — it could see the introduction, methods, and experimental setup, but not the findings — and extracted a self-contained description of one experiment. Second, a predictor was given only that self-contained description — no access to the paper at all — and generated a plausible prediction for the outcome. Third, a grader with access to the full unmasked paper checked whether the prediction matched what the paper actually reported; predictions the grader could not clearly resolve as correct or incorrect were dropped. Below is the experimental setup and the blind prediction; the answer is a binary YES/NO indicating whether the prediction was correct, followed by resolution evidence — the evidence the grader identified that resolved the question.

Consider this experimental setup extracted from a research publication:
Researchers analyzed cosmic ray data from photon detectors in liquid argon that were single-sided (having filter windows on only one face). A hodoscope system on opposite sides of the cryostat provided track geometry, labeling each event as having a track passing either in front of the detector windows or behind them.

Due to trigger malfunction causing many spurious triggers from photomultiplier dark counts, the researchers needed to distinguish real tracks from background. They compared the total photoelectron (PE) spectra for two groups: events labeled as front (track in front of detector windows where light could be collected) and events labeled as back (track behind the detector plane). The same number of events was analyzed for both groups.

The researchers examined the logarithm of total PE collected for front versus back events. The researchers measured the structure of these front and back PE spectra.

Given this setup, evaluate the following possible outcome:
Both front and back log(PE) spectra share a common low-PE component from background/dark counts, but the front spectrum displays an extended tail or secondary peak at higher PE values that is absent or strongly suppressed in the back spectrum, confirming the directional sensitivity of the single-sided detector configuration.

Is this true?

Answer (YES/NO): YES